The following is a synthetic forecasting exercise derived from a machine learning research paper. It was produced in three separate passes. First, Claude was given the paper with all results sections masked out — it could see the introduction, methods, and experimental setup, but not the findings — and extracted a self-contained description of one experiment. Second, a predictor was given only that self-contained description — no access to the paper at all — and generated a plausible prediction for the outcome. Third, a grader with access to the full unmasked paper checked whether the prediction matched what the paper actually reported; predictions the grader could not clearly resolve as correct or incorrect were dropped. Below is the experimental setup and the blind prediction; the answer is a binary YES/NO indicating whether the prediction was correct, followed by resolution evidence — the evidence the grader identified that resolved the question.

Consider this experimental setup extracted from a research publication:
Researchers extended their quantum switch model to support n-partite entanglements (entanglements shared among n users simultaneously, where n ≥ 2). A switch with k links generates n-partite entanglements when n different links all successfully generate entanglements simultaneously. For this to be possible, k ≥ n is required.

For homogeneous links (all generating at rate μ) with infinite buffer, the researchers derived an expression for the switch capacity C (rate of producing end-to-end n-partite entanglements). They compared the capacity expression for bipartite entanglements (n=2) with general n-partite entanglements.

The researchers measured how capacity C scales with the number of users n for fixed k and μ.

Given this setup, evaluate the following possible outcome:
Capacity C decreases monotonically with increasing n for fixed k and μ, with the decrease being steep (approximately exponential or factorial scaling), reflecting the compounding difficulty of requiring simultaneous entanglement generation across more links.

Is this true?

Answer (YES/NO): NO